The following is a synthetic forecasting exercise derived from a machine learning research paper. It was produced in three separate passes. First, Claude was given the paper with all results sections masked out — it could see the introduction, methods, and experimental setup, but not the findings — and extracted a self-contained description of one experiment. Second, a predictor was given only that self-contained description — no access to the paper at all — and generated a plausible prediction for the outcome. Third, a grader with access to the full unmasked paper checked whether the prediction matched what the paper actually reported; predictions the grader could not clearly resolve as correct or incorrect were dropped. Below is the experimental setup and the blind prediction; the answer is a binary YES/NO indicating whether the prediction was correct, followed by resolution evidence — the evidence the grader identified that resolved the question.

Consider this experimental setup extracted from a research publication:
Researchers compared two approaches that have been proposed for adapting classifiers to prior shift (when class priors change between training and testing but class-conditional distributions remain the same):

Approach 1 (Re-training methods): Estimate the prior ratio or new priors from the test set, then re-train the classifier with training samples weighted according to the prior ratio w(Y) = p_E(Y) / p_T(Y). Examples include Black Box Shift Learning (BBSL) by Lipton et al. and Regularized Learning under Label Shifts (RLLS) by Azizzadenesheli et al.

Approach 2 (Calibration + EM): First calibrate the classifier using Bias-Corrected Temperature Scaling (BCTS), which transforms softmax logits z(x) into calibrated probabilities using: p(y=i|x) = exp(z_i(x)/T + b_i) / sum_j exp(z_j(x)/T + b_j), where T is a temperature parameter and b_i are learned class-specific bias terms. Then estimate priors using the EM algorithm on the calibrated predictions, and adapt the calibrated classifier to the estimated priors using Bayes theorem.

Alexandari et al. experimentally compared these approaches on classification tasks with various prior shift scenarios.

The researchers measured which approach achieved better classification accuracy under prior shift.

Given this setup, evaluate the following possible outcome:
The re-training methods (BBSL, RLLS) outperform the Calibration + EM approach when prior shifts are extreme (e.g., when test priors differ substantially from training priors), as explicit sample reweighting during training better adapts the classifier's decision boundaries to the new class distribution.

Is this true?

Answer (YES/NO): NO